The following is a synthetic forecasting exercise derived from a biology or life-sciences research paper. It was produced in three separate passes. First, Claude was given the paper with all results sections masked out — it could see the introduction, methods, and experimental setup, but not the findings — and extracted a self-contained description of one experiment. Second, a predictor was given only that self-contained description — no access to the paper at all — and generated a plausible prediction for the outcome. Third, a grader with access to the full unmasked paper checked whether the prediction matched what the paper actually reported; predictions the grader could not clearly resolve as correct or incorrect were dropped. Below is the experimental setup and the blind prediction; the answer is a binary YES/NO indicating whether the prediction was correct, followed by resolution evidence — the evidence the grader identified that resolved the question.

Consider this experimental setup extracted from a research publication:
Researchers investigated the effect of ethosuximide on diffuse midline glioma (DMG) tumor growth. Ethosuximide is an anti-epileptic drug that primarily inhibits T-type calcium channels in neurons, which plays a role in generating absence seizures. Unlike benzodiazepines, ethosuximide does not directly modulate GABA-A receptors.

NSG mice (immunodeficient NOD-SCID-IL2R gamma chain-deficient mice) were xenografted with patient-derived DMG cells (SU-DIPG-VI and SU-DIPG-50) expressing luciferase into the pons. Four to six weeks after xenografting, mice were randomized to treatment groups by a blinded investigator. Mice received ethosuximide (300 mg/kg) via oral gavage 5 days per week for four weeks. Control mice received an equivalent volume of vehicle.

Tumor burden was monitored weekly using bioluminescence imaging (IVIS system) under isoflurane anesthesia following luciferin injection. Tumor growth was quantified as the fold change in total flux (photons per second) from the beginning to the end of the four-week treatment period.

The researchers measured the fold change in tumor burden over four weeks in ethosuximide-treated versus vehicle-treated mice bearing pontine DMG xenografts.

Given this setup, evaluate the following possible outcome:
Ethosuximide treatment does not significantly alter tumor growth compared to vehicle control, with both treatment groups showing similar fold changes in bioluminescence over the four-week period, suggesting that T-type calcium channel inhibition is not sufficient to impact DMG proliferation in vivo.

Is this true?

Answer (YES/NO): YES